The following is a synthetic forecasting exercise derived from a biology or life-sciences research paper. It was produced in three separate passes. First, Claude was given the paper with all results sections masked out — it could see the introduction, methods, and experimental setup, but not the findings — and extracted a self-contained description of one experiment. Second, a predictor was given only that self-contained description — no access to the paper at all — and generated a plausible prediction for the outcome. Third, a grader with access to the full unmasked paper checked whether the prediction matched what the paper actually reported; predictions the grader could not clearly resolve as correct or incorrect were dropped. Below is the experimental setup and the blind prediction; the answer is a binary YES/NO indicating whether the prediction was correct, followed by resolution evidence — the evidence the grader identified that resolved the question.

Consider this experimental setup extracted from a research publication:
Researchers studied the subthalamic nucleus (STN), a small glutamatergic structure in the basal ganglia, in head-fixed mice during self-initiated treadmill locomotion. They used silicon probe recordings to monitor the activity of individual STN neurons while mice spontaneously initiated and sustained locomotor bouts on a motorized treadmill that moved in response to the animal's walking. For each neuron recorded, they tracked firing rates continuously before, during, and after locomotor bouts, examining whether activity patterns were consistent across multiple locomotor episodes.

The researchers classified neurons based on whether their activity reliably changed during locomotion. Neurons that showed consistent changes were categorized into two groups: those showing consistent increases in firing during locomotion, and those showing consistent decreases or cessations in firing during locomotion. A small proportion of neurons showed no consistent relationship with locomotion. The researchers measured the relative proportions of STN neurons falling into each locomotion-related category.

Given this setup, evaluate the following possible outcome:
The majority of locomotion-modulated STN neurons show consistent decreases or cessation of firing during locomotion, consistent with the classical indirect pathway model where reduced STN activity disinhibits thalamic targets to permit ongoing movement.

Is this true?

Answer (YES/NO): NO